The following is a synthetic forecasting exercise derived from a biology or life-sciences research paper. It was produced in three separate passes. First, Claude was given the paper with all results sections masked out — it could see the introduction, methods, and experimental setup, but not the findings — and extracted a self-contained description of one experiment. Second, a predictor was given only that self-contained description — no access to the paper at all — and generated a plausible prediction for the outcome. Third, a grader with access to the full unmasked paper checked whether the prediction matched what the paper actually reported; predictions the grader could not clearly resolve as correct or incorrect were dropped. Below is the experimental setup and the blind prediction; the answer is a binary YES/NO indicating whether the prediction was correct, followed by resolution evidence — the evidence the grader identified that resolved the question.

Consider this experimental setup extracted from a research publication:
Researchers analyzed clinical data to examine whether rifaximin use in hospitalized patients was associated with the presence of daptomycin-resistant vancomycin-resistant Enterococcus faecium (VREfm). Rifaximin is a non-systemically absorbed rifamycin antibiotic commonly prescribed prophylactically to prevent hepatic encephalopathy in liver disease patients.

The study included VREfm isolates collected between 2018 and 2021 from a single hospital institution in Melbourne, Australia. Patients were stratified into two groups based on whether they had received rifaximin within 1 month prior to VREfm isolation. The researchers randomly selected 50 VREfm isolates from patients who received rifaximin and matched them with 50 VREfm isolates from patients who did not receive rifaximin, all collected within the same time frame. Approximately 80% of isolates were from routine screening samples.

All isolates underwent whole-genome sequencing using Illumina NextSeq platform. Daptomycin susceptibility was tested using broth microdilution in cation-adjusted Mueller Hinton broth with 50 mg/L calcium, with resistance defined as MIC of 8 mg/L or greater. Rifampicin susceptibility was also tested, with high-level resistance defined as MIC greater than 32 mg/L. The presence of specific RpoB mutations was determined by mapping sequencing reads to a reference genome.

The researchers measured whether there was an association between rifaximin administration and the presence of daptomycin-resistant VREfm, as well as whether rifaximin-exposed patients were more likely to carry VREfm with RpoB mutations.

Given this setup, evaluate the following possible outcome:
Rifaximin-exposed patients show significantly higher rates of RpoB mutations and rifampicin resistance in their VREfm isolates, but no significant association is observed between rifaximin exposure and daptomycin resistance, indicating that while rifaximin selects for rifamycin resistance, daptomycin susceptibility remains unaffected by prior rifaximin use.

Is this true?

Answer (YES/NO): NO